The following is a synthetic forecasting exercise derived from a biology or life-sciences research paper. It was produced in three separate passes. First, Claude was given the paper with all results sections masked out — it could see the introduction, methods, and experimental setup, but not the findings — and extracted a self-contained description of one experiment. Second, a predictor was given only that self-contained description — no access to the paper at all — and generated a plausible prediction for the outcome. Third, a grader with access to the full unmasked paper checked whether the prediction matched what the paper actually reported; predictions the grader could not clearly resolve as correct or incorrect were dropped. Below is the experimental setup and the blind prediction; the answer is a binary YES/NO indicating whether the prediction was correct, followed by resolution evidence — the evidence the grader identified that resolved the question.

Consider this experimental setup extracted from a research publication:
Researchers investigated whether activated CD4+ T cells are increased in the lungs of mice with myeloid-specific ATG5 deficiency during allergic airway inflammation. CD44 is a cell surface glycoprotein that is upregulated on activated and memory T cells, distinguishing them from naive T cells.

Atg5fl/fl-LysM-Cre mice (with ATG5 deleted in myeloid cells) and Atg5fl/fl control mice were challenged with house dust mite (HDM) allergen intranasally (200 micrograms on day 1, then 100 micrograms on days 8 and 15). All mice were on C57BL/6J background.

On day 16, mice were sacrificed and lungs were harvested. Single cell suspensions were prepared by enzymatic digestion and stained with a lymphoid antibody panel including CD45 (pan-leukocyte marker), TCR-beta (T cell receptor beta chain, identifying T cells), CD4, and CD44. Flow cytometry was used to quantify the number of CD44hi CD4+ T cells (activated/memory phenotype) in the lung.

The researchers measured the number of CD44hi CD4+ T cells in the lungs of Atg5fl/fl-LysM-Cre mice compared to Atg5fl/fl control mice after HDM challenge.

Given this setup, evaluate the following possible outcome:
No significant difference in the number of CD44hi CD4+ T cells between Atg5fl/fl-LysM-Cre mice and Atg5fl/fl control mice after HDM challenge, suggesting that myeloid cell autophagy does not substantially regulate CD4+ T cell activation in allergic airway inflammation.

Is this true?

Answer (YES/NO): NO